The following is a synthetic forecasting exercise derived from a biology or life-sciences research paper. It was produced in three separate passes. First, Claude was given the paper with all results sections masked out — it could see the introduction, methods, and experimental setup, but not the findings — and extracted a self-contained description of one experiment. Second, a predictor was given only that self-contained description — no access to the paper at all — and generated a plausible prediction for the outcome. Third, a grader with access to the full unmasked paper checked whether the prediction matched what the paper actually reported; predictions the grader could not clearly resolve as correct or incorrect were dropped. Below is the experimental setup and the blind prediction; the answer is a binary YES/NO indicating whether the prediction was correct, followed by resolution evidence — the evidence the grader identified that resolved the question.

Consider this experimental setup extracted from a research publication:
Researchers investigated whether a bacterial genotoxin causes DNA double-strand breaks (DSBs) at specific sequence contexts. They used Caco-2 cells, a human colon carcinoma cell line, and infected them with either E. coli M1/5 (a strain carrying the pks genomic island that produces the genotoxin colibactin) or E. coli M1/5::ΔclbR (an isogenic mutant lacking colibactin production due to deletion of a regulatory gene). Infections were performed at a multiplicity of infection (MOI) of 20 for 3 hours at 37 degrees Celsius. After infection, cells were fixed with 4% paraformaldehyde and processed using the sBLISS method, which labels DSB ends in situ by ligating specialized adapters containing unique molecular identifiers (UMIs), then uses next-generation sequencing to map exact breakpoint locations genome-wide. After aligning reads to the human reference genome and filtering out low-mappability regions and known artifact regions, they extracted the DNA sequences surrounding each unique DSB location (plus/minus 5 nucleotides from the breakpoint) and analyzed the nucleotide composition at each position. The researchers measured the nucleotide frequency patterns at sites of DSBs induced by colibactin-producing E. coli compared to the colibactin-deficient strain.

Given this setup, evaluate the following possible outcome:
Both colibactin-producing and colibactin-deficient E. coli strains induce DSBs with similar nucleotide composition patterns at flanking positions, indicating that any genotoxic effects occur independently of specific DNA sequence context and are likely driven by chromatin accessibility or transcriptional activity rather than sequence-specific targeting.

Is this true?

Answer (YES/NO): NO